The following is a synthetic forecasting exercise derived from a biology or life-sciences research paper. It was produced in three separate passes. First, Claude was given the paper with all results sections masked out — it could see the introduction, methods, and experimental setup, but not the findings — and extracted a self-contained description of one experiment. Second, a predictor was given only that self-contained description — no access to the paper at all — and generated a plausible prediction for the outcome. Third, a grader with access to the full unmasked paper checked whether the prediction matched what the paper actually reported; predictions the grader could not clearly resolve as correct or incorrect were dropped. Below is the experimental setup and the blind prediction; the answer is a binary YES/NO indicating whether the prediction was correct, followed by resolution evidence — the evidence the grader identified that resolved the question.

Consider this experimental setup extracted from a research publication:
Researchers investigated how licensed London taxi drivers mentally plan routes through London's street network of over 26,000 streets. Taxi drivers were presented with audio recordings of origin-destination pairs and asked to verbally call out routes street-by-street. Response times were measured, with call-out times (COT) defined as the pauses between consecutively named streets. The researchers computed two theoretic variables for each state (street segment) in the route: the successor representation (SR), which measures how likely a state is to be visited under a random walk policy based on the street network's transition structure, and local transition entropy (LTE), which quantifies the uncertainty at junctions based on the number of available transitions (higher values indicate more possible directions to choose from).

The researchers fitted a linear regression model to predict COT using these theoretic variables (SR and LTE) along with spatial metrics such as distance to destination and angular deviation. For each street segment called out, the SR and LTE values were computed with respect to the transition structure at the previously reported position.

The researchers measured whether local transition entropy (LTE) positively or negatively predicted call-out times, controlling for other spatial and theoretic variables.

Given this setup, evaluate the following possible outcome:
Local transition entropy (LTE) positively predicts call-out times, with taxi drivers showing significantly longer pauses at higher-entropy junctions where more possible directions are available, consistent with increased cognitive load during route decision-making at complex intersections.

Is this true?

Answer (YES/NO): NO